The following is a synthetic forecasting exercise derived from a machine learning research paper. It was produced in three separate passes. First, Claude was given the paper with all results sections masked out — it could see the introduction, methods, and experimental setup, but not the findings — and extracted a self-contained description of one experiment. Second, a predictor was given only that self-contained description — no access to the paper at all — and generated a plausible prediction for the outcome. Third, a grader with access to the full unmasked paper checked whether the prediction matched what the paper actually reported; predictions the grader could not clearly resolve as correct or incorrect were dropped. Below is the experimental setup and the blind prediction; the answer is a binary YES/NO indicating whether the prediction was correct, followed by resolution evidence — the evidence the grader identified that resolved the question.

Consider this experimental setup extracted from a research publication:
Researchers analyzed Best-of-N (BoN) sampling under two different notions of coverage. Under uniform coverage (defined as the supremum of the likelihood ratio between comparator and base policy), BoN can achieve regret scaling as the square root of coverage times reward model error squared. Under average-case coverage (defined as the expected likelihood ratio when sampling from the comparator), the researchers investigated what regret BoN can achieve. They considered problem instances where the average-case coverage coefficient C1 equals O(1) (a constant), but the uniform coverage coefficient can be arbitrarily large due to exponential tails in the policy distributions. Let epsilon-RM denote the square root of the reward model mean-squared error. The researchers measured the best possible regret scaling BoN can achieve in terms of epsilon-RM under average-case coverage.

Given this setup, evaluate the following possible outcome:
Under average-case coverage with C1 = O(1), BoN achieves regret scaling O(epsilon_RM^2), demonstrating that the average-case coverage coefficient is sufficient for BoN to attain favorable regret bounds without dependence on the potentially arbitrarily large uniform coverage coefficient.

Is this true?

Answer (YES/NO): NO